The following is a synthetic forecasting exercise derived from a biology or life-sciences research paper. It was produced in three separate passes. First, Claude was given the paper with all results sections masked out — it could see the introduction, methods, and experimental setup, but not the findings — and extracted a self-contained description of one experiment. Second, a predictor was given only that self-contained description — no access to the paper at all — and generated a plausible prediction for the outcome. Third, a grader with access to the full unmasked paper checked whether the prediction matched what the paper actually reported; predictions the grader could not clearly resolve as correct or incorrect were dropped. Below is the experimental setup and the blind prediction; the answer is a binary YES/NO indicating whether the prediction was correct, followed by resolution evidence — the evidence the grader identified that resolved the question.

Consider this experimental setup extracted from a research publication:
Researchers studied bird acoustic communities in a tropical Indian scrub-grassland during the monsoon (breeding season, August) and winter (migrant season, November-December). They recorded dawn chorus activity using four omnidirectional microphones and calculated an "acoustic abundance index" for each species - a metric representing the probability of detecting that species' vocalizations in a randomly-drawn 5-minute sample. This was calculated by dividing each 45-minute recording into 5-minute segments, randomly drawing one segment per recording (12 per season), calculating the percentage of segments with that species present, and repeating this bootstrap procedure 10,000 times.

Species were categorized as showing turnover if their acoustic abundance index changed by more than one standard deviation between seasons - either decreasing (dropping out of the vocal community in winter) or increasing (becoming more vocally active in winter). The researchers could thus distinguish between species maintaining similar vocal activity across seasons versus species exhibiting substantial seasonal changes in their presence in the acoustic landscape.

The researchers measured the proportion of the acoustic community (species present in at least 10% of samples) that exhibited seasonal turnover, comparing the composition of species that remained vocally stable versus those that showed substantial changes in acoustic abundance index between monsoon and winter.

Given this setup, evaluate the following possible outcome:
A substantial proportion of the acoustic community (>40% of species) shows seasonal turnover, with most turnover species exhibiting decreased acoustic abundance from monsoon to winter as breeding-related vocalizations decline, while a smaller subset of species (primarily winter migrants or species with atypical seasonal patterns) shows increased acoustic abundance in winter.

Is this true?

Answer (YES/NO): NO